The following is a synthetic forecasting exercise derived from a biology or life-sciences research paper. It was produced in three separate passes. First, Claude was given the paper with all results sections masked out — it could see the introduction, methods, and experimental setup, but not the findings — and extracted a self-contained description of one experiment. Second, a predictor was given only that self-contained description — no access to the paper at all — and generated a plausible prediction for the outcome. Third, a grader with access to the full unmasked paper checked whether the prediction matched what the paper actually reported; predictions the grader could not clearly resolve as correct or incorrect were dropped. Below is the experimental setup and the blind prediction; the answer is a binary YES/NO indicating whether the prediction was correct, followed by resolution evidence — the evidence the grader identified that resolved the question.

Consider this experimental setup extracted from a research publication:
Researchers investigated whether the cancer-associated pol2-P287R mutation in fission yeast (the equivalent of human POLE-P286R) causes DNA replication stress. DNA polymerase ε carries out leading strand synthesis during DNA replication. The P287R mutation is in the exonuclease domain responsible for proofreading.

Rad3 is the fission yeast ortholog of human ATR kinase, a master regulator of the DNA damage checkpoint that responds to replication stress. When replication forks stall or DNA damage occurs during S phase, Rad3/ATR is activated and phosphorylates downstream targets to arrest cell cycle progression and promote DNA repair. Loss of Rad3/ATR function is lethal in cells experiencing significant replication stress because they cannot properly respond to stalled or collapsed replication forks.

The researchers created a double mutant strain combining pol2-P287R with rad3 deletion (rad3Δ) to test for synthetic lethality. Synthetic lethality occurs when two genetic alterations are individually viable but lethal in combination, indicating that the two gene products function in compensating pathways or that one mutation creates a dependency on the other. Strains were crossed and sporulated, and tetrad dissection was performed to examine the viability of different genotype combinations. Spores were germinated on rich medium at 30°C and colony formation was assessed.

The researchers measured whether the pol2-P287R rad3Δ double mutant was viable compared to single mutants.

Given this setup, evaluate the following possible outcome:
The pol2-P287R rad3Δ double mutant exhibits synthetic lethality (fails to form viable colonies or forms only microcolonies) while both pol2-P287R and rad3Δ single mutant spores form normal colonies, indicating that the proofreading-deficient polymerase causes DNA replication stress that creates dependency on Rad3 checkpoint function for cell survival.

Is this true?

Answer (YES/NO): YES